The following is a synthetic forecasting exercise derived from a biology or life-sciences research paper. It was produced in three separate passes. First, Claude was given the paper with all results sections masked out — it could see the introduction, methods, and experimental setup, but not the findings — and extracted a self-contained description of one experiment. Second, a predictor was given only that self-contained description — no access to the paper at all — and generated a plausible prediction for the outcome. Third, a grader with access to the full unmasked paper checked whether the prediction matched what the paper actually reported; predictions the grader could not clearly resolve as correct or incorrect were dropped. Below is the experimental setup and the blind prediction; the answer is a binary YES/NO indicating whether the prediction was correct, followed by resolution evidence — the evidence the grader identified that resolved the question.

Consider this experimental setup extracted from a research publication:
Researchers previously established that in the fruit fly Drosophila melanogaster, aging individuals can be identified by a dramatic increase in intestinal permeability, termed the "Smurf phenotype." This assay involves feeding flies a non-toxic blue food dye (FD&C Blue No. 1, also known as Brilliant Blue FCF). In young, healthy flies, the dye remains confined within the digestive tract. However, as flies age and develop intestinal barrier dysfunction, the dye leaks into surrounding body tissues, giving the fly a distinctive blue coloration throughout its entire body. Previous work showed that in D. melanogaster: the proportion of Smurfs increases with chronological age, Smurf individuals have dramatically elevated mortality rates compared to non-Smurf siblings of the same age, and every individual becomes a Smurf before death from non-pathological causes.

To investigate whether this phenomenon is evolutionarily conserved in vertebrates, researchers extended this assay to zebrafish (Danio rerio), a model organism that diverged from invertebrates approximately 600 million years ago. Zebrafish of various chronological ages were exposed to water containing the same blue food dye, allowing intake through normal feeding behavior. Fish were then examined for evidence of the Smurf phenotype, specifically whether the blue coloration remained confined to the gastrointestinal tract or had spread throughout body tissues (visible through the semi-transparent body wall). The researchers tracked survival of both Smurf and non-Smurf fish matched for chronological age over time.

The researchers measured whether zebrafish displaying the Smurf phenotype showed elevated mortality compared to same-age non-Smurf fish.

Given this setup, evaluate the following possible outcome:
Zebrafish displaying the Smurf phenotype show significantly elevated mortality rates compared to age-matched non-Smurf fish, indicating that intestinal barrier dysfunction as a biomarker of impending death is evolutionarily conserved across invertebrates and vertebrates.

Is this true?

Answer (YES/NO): YES